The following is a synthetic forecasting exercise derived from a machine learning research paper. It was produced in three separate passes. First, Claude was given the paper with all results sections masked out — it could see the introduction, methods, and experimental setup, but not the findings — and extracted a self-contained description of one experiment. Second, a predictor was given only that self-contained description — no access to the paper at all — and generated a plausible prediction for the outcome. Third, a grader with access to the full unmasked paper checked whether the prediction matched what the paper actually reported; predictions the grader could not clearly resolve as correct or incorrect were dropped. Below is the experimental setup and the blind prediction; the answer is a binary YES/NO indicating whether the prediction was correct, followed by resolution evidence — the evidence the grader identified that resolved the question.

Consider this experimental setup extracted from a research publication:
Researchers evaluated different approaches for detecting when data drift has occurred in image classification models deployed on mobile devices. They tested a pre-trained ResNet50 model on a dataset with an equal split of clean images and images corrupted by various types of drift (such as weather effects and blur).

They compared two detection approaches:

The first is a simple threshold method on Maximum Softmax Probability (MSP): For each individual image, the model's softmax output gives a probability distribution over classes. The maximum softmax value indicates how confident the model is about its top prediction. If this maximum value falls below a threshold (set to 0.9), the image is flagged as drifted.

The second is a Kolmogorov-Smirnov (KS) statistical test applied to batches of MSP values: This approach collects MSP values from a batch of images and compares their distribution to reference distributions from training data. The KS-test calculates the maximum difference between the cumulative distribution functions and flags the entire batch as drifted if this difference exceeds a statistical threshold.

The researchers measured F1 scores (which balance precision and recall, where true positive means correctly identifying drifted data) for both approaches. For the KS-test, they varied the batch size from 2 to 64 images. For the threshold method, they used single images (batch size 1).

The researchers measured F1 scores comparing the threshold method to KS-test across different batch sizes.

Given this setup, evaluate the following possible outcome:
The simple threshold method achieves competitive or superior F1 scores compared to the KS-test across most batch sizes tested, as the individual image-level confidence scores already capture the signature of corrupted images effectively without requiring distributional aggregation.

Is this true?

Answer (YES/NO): YES